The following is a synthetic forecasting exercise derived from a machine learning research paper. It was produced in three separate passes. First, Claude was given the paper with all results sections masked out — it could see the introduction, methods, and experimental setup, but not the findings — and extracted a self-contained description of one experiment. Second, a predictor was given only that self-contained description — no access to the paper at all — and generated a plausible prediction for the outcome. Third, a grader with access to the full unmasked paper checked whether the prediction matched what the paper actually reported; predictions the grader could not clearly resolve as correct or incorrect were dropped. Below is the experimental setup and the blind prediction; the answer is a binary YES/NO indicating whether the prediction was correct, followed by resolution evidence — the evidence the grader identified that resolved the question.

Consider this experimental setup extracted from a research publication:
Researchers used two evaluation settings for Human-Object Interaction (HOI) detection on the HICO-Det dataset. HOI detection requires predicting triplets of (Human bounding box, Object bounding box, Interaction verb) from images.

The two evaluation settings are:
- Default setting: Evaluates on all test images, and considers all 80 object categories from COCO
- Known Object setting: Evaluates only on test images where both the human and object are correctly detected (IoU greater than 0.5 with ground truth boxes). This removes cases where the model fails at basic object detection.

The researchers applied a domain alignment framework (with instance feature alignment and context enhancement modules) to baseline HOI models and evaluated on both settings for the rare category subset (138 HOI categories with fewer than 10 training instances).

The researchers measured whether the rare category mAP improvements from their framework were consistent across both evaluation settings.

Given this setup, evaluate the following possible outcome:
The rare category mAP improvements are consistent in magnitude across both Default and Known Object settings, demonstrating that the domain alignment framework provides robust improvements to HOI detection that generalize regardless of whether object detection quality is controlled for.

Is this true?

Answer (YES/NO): NO